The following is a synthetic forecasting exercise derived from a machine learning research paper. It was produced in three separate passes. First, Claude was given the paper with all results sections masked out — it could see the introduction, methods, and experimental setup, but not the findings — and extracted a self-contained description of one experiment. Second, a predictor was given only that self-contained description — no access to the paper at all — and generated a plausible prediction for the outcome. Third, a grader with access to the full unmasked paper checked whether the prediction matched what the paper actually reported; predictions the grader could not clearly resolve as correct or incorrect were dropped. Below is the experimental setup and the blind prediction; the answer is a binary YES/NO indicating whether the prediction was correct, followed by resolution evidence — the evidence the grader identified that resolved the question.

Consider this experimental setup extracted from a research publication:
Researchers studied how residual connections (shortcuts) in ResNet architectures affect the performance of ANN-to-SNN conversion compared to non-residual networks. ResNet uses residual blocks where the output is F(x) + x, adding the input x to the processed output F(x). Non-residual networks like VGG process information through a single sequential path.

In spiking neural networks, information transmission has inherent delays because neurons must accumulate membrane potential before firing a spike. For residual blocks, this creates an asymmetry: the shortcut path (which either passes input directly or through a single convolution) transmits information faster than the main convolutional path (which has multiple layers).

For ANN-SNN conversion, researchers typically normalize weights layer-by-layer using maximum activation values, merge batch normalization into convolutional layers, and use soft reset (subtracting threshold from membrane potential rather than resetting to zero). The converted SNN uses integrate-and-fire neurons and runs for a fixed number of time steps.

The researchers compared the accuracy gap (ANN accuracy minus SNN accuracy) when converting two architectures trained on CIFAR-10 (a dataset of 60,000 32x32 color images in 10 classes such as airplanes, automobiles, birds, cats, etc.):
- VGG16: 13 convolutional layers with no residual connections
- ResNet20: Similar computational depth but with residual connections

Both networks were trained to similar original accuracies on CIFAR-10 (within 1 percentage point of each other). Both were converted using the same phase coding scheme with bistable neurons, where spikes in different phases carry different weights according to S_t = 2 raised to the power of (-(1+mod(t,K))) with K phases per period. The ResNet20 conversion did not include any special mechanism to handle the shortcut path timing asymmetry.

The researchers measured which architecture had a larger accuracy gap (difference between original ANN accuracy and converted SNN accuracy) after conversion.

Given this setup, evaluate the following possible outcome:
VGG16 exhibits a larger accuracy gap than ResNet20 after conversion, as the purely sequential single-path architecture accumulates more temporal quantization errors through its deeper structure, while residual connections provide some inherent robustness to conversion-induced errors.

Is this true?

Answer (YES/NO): NO